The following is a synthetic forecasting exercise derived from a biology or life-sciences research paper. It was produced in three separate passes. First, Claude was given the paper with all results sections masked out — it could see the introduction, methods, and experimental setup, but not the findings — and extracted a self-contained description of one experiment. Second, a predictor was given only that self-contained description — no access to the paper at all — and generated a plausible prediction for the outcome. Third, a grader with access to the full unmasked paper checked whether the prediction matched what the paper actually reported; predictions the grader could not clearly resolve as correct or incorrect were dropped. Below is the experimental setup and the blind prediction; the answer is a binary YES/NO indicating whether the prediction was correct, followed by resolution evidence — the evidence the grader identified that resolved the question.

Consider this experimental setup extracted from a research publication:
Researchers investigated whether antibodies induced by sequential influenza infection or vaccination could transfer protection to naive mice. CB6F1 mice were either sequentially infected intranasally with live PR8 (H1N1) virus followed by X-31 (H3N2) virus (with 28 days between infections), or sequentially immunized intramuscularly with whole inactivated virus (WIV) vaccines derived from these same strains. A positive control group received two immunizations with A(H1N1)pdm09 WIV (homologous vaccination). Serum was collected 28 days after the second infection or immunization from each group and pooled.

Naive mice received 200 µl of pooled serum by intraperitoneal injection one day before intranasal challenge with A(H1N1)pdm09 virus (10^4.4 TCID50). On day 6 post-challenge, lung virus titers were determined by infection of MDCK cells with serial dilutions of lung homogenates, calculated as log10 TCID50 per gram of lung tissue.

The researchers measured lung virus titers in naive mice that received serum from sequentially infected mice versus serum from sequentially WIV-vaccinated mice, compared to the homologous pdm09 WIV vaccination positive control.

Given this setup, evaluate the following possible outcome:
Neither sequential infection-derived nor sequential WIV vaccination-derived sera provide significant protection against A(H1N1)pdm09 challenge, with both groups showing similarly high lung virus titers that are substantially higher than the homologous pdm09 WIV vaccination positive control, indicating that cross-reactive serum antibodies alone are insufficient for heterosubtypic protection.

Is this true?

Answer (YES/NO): NO